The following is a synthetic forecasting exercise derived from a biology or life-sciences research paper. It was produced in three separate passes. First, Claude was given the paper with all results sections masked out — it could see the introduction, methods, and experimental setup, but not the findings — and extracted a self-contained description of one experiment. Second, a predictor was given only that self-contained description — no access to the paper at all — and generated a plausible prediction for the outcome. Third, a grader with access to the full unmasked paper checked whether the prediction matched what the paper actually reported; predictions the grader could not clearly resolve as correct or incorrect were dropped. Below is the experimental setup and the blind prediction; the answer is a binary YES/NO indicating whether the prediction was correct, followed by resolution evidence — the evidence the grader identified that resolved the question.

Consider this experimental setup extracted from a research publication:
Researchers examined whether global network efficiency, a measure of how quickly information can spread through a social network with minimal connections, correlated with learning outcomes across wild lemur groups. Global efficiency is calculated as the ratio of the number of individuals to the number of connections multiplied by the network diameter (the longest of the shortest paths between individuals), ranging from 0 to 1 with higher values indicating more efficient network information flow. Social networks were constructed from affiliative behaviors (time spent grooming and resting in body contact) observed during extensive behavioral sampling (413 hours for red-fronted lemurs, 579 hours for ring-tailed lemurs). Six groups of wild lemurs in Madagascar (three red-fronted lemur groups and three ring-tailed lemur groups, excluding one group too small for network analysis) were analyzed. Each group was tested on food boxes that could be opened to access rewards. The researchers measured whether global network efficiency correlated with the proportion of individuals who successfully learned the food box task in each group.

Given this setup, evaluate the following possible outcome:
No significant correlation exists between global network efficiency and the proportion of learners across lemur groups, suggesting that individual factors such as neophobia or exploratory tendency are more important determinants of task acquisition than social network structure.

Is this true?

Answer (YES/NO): NO